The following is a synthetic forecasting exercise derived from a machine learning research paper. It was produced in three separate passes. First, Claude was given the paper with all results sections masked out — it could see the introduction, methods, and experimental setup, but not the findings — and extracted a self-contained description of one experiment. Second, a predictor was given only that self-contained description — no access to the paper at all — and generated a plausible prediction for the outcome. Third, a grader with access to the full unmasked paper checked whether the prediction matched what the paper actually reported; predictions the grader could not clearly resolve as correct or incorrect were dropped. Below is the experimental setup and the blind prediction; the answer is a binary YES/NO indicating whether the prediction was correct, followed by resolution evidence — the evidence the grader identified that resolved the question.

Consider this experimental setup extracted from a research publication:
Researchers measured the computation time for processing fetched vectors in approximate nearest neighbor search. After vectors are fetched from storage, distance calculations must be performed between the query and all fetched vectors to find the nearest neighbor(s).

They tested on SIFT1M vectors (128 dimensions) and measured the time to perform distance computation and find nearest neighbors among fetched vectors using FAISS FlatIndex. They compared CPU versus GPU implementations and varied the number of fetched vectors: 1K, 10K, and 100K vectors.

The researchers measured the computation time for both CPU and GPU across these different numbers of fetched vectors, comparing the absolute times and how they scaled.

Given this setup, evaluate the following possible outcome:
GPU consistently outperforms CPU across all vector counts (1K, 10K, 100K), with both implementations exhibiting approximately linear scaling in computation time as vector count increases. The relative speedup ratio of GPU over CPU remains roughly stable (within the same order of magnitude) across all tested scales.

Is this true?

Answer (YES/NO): NO